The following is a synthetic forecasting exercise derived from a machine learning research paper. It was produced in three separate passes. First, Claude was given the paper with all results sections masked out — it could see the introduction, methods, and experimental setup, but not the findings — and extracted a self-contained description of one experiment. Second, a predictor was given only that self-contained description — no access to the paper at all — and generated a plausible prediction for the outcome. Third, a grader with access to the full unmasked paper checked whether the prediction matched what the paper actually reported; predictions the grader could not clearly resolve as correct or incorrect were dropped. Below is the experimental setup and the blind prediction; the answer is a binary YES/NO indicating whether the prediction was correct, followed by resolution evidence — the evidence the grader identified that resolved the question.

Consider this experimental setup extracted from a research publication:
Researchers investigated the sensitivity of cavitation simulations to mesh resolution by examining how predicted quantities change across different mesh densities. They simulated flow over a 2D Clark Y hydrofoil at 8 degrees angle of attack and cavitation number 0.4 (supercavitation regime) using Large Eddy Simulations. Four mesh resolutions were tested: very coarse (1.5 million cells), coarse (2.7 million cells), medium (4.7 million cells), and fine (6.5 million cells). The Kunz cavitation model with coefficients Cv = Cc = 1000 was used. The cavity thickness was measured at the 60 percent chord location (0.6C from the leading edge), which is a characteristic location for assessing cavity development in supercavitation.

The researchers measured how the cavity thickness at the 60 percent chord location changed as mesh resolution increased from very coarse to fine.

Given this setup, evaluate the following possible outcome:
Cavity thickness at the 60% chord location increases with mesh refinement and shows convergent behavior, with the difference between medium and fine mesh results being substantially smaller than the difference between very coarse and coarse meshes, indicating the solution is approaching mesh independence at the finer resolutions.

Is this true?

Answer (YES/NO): NO